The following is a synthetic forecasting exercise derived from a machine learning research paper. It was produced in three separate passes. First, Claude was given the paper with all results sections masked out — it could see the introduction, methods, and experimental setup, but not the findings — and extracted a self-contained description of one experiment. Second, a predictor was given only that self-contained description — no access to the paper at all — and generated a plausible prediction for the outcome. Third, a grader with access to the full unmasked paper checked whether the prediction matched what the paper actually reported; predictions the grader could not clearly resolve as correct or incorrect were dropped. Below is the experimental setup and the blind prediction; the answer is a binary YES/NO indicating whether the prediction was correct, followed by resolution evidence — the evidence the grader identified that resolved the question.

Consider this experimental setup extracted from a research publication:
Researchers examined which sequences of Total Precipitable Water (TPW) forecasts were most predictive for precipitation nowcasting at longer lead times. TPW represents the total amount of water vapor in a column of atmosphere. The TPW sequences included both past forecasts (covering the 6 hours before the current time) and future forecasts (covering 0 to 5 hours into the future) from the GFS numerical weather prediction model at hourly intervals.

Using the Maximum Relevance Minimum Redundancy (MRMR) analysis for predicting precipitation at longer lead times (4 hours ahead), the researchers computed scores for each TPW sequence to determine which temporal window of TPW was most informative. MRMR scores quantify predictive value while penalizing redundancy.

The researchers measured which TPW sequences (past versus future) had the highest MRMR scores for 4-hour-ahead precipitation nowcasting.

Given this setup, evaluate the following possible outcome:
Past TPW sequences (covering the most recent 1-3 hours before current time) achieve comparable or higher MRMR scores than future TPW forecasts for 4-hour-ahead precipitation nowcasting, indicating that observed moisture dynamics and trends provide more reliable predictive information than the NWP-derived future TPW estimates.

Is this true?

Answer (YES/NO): NO